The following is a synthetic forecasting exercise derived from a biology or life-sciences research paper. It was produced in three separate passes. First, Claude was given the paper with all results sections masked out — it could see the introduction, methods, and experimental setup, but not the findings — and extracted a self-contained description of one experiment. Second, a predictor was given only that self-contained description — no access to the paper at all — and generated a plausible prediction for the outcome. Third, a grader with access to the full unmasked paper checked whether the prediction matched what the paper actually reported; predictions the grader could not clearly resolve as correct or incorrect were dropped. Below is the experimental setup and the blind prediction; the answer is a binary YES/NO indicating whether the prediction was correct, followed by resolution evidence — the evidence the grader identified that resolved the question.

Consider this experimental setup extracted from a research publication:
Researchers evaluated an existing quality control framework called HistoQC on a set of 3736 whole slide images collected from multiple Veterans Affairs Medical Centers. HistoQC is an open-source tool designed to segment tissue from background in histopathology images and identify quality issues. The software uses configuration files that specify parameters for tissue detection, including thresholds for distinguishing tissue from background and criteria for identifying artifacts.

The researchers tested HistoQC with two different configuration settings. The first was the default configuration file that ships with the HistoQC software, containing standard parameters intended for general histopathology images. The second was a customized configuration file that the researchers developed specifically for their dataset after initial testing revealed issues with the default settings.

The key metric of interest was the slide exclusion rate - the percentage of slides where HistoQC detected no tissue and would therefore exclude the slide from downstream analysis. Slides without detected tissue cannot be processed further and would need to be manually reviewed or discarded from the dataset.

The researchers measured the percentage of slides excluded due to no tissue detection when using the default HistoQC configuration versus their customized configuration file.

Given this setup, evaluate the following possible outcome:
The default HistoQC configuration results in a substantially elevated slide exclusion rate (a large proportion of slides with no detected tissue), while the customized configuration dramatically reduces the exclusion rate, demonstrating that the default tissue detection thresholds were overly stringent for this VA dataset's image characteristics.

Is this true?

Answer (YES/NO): YES